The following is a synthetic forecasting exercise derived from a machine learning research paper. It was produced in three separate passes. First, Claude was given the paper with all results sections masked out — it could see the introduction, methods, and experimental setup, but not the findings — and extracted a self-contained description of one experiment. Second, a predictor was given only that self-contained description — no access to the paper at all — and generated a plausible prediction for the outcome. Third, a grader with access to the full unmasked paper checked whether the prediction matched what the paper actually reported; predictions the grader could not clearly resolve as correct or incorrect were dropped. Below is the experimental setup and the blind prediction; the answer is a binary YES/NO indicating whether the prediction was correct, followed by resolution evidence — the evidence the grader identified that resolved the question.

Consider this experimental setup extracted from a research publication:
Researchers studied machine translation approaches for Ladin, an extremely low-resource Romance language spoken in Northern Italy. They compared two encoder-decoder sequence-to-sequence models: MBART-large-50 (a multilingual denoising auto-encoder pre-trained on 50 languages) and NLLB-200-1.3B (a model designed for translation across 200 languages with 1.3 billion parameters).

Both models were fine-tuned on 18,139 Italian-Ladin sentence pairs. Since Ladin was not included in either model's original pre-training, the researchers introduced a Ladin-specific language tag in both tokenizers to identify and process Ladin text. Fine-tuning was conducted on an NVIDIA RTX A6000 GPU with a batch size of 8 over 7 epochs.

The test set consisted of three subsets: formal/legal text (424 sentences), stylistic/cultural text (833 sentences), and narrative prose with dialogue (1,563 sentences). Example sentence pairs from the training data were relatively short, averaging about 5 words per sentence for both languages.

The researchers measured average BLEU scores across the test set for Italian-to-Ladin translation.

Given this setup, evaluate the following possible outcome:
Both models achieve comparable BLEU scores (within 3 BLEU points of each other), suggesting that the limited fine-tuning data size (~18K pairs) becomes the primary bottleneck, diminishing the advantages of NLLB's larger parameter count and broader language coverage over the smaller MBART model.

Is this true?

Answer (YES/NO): NO